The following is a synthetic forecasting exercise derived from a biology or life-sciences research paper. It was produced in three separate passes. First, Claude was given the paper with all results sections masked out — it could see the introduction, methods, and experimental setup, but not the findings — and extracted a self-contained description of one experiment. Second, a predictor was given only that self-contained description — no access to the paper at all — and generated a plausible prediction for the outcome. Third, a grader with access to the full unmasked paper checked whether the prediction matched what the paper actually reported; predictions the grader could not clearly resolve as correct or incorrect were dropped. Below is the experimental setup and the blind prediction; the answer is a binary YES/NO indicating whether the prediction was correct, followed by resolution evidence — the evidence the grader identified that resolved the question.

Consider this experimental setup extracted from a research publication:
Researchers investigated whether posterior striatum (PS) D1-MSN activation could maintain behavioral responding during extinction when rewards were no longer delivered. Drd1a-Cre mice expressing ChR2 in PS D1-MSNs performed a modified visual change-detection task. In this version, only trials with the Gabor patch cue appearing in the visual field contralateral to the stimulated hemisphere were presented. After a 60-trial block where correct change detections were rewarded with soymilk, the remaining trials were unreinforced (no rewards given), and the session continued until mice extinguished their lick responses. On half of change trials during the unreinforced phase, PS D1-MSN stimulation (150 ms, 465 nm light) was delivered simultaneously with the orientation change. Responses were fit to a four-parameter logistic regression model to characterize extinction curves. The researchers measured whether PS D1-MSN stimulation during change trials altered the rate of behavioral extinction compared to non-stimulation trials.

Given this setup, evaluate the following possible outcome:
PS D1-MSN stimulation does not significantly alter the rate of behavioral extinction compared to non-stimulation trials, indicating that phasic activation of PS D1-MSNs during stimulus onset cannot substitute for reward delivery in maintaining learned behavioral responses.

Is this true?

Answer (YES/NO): YES